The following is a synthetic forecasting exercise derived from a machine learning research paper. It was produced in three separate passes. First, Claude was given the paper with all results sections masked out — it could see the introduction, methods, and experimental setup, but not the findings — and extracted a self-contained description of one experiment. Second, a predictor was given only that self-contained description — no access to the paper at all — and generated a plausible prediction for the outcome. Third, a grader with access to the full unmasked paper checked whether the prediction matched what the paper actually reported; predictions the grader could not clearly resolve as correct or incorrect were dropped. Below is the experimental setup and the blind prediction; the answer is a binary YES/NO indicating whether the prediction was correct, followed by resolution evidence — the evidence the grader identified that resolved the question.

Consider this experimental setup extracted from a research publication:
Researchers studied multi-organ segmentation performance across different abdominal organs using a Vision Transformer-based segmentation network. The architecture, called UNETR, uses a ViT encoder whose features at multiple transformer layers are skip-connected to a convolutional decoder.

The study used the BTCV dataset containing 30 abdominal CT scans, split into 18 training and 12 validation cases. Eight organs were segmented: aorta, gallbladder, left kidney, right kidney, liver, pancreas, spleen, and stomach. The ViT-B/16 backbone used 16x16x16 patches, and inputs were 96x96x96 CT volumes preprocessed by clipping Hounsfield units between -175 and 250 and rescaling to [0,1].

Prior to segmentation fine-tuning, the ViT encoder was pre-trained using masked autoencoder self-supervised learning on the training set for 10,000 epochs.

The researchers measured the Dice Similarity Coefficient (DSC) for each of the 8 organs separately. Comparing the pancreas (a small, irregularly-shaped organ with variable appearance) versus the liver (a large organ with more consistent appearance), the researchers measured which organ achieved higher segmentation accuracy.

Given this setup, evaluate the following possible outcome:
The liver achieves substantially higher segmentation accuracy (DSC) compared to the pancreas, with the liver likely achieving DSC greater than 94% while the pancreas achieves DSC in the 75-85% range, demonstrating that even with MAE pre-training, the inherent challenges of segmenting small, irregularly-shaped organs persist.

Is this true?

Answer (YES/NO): NO